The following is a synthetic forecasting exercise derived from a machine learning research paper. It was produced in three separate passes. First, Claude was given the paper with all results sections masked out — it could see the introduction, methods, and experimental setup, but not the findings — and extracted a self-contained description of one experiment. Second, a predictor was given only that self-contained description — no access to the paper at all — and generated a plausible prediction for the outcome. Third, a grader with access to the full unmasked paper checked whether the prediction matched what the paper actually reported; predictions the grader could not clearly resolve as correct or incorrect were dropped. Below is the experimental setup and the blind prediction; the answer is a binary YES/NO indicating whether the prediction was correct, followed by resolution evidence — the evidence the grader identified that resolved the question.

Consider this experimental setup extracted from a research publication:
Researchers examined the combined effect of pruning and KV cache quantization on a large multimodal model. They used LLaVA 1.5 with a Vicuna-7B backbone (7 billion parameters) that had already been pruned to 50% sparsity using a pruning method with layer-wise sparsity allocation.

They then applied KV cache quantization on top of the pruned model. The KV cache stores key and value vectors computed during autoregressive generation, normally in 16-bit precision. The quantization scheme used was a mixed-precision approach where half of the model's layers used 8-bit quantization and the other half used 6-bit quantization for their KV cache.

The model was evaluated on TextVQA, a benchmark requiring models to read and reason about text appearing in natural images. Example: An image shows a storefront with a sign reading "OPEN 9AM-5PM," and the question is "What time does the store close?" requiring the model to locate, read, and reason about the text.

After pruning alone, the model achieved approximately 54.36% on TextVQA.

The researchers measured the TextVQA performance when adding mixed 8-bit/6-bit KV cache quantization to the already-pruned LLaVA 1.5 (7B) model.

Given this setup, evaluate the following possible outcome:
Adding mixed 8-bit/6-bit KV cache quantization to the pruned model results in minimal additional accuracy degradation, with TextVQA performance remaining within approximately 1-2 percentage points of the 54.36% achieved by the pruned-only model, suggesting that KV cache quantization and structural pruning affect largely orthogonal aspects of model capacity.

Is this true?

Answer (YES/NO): YES